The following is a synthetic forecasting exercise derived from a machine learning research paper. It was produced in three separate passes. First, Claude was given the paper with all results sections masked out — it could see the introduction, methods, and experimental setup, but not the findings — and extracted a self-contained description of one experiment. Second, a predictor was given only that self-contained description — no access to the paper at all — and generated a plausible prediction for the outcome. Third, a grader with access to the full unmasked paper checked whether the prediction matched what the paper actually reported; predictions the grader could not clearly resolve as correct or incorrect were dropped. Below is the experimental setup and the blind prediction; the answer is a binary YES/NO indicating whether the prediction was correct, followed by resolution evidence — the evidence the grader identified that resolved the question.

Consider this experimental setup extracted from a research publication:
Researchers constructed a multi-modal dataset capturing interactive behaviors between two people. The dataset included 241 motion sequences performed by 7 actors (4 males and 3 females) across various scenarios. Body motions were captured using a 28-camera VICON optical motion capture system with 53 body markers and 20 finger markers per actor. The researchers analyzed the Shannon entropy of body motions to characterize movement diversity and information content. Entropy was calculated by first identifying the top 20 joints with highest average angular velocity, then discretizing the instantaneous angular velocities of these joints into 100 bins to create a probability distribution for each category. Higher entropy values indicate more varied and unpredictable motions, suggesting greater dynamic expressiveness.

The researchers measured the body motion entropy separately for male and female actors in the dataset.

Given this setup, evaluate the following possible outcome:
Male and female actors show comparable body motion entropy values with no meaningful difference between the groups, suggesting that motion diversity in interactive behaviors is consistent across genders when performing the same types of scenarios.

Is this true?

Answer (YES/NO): NO